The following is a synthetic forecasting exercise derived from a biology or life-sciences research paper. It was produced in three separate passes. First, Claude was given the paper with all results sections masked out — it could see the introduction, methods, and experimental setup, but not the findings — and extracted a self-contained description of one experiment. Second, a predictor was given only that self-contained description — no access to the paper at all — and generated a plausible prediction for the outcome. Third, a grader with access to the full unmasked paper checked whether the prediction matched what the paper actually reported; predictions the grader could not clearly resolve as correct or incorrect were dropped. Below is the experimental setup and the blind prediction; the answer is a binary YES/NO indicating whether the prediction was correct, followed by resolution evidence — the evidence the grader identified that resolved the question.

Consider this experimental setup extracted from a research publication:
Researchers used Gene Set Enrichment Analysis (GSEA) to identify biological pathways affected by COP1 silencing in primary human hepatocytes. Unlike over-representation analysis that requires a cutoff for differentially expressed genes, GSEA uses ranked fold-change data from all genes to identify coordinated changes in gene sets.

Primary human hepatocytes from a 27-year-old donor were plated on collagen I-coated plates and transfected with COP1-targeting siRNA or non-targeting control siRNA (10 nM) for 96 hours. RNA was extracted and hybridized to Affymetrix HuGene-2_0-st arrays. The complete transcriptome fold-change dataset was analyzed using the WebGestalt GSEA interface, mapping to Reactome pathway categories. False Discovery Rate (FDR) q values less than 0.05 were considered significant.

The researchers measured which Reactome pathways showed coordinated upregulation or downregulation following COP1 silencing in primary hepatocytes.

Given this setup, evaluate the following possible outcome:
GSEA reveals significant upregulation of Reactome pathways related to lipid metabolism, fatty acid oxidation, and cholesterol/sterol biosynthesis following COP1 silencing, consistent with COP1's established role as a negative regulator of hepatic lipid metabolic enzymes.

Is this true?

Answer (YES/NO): NO